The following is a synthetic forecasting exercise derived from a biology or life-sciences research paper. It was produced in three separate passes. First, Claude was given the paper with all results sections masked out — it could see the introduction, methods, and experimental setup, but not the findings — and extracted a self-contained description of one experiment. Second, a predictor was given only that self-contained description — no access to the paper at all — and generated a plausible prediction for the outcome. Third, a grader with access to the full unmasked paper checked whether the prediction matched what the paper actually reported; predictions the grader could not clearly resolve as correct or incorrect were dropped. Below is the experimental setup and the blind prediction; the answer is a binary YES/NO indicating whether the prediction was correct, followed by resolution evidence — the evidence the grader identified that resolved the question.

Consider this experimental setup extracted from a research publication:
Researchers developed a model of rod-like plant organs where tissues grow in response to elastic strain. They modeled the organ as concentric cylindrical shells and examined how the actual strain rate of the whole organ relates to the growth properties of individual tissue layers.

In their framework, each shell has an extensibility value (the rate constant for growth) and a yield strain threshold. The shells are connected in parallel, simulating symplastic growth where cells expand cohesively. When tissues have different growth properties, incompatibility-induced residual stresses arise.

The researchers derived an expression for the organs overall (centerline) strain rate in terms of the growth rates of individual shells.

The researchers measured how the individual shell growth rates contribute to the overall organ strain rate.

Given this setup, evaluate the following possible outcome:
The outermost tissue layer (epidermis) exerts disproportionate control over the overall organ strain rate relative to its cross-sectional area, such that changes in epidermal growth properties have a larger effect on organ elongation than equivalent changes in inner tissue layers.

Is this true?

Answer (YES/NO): NO